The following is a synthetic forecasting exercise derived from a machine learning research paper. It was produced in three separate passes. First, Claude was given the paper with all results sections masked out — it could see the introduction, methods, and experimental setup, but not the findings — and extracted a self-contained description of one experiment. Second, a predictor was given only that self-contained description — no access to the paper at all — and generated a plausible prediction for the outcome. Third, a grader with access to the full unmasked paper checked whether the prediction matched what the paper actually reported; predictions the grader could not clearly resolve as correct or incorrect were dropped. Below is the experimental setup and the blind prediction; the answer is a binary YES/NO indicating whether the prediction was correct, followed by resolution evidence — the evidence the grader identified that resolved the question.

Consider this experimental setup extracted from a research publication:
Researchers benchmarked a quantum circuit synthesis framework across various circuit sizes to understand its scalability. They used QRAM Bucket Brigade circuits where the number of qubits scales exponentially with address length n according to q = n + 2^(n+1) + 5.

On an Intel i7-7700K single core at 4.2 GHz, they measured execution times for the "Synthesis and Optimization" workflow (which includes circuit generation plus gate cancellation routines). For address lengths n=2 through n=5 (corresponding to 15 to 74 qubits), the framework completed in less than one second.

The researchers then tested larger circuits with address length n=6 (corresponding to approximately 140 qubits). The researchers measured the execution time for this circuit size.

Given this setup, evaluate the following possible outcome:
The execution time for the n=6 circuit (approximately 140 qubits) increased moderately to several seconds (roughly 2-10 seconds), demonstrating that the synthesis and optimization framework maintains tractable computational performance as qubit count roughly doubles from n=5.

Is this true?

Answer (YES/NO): YES